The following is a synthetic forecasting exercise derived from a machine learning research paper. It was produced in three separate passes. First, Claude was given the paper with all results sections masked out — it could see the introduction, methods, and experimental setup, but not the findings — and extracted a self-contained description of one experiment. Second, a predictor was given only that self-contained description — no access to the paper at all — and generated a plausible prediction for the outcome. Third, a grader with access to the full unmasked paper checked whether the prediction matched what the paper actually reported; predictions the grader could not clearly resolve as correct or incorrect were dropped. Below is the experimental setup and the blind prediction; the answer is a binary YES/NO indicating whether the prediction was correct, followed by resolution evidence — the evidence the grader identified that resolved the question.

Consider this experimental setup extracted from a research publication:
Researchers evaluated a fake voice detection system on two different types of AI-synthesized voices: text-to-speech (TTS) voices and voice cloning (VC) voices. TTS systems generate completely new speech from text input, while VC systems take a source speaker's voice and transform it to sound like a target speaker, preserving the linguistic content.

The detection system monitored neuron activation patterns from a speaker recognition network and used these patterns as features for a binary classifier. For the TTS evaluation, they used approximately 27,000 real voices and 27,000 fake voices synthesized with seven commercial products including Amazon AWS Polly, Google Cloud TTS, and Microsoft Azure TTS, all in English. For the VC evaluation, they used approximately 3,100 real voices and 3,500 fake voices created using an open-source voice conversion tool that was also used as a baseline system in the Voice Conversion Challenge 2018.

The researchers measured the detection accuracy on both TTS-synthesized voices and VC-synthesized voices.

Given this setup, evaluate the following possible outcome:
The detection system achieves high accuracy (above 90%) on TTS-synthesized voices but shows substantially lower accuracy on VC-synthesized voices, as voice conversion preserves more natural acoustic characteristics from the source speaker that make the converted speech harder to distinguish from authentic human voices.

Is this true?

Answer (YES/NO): NO